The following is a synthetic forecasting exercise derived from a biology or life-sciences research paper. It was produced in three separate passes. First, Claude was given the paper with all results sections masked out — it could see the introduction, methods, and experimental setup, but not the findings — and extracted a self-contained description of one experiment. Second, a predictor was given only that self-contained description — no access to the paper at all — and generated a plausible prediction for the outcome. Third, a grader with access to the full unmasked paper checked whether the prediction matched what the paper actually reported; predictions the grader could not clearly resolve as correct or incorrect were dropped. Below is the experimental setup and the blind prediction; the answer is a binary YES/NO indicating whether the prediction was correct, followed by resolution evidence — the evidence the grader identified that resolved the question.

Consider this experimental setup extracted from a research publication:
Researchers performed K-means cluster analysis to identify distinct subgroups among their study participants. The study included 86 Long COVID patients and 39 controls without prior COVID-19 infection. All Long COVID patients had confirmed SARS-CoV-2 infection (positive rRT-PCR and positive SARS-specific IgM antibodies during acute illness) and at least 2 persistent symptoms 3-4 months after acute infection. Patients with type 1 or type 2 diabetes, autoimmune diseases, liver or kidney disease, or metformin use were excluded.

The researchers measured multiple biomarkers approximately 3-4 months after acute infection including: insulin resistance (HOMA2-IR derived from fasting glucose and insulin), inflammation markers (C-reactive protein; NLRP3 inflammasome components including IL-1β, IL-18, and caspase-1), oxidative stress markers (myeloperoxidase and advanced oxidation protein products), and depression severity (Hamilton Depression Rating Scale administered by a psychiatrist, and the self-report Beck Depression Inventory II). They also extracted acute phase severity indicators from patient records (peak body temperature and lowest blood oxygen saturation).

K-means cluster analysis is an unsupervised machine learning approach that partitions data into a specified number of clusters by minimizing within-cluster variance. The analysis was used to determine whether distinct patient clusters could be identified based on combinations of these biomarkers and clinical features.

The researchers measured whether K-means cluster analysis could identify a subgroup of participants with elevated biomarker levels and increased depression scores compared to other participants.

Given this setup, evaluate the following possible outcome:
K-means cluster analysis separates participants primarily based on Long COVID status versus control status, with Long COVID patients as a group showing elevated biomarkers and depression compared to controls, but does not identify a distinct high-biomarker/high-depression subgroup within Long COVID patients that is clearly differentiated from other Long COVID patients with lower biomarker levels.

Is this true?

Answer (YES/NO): NO